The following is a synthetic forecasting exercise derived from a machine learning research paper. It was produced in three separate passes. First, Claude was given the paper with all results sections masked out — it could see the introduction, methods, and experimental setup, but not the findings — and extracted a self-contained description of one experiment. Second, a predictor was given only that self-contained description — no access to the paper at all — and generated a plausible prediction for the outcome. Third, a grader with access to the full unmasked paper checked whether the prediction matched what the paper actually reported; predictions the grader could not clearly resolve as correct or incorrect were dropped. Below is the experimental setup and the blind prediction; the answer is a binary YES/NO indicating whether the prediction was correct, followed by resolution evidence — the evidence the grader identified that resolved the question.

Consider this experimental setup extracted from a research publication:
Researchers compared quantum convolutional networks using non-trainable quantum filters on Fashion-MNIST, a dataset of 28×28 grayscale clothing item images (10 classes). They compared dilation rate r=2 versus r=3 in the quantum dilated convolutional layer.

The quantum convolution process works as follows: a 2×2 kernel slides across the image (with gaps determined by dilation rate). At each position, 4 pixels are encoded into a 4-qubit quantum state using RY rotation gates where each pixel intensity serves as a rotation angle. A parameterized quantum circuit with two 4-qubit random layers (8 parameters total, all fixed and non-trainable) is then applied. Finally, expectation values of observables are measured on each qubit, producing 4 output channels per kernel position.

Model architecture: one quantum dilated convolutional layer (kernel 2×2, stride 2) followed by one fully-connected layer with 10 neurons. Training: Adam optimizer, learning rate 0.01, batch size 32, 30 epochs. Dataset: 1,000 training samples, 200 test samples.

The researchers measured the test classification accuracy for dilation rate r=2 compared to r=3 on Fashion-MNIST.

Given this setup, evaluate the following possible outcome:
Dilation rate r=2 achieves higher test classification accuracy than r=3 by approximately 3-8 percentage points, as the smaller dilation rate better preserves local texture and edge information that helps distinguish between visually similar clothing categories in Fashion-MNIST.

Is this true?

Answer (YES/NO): NO